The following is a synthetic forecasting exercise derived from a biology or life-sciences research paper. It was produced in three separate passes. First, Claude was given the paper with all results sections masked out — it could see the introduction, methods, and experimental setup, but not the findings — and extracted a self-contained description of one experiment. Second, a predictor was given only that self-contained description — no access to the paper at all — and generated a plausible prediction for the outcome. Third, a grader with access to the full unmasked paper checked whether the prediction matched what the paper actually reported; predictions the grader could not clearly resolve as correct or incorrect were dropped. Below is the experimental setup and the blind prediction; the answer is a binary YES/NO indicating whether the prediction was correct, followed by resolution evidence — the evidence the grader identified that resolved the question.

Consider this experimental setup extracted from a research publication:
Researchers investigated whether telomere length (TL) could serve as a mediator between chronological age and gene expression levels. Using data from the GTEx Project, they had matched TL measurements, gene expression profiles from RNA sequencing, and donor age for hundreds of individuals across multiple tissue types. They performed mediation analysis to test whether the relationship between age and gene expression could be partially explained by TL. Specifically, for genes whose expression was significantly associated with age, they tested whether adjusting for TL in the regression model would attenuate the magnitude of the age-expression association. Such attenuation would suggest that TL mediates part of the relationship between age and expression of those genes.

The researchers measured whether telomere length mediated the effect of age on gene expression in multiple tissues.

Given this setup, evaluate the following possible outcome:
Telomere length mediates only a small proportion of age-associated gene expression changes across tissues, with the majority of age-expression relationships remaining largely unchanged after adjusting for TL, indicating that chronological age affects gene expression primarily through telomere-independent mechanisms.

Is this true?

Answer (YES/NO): YES